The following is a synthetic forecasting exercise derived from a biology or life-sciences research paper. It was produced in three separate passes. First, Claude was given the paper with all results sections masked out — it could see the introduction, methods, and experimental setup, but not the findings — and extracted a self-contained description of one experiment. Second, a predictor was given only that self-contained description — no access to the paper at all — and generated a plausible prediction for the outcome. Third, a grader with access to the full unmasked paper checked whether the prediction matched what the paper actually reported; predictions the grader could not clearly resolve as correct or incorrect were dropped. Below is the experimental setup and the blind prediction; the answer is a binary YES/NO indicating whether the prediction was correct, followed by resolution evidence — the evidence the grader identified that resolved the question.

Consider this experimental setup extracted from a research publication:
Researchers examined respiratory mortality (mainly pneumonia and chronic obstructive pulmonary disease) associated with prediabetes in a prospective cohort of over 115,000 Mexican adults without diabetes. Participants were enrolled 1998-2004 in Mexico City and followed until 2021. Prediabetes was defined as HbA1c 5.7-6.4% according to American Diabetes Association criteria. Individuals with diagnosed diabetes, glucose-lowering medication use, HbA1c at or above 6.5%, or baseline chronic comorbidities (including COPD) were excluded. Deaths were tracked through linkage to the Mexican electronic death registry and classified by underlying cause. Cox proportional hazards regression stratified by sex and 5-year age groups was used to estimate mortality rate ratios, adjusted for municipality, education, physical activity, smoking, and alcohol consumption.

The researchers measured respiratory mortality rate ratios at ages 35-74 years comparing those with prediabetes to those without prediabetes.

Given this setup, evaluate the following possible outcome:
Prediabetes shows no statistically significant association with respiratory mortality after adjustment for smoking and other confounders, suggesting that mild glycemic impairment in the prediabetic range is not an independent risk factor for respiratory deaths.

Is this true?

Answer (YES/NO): NO